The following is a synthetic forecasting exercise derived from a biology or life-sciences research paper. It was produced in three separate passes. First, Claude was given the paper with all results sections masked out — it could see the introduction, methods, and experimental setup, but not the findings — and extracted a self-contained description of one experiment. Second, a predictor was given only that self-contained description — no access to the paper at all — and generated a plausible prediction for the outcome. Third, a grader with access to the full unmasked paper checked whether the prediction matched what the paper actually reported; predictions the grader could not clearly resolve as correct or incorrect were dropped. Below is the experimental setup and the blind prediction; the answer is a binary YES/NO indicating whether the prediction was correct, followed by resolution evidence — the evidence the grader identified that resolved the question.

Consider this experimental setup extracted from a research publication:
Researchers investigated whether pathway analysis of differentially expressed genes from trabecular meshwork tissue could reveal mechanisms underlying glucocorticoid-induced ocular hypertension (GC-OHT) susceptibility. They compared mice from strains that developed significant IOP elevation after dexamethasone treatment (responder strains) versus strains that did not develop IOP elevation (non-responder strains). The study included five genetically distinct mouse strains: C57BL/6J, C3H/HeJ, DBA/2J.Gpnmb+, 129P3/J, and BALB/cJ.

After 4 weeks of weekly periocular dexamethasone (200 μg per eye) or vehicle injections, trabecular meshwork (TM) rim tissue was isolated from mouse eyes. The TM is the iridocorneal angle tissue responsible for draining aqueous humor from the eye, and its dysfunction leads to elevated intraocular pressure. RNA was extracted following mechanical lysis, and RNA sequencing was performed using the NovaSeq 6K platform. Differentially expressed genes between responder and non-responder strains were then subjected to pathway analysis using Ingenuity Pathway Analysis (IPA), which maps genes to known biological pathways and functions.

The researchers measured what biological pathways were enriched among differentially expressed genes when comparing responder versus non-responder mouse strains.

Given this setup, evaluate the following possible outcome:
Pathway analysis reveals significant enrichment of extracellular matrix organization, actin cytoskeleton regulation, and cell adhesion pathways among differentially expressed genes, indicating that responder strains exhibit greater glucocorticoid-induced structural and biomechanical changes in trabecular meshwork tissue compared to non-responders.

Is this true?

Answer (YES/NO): NO